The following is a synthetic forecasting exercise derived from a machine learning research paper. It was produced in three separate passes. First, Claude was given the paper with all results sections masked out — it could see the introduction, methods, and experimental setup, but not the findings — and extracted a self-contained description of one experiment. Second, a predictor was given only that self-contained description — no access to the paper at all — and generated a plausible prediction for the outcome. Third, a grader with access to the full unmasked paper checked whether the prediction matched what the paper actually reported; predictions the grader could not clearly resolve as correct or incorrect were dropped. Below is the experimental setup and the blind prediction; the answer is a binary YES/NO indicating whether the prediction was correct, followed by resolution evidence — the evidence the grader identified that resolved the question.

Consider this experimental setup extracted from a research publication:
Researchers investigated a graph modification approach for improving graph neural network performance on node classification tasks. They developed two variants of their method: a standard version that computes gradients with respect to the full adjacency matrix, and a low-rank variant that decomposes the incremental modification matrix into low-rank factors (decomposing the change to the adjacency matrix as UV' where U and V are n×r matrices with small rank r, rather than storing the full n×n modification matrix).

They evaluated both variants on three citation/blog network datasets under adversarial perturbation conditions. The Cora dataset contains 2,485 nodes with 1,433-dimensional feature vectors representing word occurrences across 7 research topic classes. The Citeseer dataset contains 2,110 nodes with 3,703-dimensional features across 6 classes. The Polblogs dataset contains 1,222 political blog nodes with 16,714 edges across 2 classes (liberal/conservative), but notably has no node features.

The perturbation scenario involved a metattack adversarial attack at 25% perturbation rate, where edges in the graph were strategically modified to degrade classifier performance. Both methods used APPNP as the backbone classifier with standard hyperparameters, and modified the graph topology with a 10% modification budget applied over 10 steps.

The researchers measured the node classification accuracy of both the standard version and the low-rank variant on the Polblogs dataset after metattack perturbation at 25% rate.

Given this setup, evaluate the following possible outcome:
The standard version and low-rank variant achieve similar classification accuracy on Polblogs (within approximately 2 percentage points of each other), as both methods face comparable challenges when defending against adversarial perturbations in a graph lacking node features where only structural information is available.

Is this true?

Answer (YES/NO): NO